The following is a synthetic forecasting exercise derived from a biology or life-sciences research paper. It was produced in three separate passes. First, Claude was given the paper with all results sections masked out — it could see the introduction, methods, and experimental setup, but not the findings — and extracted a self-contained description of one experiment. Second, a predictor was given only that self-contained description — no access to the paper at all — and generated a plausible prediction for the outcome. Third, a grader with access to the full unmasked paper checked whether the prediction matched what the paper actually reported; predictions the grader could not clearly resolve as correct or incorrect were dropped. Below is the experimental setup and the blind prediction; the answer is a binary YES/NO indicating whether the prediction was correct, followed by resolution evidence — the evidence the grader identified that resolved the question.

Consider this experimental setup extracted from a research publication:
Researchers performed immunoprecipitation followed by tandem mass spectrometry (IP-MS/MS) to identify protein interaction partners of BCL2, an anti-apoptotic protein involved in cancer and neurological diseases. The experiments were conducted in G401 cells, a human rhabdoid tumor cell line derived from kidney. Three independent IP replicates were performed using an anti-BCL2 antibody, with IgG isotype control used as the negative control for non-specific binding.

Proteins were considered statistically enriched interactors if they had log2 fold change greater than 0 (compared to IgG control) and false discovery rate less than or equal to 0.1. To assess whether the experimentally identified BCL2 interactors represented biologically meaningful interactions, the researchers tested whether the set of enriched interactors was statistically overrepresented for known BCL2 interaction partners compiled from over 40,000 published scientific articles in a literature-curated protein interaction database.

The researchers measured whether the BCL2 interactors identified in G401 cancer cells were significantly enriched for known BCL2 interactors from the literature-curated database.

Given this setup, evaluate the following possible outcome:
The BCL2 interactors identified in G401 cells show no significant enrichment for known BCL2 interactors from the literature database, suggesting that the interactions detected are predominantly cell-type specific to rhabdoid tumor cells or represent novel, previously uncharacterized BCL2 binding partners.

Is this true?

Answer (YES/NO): YES